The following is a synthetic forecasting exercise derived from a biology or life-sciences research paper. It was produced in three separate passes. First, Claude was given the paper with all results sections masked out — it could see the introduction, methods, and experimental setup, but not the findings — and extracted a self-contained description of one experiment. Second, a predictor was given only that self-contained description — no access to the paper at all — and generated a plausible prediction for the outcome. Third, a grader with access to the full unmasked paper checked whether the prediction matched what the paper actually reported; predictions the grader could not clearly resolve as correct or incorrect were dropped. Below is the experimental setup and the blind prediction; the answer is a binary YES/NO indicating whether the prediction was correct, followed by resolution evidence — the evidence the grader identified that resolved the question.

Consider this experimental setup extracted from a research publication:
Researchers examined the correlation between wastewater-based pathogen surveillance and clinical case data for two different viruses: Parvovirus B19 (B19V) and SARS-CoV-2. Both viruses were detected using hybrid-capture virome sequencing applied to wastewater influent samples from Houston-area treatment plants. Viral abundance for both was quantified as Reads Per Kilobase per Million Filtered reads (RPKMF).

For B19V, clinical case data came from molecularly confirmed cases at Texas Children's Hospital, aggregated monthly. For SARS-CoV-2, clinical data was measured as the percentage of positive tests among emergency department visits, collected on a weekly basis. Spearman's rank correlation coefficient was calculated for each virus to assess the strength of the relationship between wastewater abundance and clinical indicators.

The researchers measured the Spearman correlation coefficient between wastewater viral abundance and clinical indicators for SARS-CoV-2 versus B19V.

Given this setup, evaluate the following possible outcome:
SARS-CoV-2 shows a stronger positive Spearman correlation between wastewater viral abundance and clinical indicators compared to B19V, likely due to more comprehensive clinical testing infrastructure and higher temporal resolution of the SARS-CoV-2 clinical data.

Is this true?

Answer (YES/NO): YES